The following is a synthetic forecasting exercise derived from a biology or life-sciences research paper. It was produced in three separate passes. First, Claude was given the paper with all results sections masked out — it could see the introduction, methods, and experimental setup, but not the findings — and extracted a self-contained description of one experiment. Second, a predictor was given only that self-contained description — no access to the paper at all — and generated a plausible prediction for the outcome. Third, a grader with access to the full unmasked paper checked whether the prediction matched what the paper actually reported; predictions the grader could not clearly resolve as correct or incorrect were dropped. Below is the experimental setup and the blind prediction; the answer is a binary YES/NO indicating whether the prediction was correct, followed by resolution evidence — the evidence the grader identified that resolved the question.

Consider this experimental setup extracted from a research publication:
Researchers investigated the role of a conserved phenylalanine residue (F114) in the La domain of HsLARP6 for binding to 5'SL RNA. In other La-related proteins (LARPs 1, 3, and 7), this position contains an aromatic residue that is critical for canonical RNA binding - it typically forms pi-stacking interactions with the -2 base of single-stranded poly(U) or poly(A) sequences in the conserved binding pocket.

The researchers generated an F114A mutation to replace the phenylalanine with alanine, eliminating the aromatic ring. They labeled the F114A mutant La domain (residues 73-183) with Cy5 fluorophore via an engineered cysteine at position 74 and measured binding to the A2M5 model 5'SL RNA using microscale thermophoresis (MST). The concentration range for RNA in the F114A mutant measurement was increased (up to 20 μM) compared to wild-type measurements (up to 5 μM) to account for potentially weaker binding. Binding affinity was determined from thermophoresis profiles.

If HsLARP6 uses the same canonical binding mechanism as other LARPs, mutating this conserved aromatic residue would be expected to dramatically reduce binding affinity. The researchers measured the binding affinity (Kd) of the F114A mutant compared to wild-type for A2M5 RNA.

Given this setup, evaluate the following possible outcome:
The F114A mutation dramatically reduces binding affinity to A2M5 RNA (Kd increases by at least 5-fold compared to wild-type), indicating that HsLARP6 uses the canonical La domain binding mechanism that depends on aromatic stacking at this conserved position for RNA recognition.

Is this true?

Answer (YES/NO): NO